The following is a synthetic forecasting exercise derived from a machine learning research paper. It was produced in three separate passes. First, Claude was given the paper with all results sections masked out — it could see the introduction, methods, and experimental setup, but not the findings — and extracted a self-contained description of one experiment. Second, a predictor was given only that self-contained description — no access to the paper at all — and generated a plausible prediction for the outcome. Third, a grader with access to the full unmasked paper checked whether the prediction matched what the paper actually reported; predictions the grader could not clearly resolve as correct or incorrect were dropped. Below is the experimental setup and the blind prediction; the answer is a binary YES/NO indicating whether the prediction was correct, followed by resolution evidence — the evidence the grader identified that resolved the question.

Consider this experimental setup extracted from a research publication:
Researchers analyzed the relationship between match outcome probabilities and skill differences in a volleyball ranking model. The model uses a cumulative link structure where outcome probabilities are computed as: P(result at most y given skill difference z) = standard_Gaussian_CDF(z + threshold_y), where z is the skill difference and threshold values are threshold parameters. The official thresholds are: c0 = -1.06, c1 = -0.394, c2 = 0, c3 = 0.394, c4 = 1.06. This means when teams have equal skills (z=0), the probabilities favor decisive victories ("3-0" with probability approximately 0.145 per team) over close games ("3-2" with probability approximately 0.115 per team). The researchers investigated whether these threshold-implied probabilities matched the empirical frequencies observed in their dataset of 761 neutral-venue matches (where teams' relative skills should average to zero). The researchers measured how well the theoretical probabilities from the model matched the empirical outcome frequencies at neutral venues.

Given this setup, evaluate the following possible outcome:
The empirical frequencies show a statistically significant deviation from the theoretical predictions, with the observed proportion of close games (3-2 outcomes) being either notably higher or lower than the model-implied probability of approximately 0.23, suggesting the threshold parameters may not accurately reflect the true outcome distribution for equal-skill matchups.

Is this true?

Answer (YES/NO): NO